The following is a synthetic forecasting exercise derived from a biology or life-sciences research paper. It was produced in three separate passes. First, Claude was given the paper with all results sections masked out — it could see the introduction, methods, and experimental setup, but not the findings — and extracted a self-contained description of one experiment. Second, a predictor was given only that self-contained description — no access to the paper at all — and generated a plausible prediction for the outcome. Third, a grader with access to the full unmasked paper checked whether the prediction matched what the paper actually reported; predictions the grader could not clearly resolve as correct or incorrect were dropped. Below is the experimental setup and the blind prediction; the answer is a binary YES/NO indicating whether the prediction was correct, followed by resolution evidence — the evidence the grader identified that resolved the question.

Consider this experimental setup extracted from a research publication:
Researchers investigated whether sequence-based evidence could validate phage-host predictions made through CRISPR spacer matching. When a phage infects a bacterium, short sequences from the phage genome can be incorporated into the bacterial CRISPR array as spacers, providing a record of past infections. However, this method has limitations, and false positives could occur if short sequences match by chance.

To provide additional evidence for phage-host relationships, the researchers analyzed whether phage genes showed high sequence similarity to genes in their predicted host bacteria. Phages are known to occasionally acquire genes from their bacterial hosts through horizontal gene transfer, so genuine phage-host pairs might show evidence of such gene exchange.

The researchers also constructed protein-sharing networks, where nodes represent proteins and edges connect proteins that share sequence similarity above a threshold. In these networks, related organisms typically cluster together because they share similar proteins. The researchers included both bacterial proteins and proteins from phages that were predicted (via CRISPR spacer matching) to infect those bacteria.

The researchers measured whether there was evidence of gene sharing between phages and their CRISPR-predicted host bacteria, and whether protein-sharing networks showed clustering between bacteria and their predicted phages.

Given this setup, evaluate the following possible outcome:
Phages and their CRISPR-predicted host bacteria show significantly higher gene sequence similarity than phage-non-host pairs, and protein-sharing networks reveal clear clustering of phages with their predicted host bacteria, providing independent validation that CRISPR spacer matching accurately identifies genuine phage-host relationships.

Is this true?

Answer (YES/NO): YES